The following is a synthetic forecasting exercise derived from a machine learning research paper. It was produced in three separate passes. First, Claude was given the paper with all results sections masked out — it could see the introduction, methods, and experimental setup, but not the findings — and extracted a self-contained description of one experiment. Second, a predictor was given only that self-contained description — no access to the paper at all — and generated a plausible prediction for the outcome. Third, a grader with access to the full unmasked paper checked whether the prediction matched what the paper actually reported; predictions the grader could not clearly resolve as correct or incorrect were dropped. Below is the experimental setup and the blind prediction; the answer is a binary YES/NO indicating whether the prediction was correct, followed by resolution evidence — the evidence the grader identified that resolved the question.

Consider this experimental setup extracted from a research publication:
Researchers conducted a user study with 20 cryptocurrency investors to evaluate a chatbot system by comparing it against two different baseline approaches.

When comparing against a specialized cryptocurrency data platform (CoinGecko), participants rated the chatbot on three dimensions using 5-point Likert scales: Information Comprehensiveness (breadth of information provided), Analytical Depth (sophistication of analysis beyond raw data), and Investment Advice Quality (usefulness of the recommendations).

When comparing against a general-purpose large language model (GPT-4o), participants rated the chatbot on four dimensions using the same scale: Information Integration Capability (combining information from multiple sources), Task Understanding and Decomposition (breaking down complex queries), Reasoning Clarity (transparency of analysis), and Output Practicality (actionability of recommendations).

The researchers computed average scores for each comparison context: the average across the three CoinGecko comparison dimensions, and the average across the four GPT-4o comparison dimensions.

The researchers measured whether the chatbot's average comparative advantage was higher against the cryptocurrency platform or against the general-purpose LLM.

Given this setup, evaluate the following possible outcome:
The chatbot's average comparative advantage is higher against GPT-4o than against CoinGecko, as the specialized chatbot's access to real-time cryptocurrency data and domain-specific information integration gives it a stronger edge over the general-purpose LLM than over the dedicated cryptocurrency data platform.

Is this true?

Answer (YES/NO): YES